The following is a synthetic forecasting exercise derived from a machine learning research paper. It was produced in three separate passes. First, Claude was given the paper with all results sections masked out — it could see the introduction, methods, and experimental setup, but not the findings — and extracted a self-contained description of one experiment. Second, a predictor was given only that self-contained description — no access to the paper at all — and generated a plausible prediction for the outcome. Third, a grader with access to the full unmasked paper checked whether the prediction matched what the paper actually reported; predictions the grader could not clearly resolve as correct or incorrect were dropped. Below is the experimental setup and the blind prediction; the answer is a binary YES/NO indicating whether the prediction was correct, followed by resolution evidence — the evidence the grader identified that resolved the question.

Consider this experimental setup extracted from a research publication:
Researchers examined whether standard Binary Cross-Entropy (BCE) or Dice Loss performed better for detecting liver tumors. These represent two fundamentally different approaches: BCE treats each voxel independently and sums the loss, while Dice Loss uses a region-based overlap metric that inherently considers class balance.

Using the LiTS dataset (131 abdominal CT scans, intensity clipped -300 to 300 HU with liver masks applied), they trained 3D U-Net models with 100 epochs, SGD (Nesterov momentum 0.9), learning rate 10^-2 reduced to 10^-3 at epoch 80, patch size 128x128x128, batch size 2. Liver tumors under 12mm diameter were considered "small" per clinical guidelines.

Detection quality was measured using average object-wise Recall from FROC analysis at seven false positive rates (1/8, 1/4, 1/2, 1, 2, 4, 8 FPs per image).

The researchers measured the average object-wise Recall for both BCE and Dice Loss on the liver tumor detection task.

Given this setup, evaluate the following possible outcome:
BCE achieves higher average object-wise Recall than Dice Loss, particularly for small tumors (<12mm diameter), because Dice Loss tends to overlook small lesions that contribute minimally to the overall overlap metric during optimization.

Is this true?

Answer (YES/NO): NO